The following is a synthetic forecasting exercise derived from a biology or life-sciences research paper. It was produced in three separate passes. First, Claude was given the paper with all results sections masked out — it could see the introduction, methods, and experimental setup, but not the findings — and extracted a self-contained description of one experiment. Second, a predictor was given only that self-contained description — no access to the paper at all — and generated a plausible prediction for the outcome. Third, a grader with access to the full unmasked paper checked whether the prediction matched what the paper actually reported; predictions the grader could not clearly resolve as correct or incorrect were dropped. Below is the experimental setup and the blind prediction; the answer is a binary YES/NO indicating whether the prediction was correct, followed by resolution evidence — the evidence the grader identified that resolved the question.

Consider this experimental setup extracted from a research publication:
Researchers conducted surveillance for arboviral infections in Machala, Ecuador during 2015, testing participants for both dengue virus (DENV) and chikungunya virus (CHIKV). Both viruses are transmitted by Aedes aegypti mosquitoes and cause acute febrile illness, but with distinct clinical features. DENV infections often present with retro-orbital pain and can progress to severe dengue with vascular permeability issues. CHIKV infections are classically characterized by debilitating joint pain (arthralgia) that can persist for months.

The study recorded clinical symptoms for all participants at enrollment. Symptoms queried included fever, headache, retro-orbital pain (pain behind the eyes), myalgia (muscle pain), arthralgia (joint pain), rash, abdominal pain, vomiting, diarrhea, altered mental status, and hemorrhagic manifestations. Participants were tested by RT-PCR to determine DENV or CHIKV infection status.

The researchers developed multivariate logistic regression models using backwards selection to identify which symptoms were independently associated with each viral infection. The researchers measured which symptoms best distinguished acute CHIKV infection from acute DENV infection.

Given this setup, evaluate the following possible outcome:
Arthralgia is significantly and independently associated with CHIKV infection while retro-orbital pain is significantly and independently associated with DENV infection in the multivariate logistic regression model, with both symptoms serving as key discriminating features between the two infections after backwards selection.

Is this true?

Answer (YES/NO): NO